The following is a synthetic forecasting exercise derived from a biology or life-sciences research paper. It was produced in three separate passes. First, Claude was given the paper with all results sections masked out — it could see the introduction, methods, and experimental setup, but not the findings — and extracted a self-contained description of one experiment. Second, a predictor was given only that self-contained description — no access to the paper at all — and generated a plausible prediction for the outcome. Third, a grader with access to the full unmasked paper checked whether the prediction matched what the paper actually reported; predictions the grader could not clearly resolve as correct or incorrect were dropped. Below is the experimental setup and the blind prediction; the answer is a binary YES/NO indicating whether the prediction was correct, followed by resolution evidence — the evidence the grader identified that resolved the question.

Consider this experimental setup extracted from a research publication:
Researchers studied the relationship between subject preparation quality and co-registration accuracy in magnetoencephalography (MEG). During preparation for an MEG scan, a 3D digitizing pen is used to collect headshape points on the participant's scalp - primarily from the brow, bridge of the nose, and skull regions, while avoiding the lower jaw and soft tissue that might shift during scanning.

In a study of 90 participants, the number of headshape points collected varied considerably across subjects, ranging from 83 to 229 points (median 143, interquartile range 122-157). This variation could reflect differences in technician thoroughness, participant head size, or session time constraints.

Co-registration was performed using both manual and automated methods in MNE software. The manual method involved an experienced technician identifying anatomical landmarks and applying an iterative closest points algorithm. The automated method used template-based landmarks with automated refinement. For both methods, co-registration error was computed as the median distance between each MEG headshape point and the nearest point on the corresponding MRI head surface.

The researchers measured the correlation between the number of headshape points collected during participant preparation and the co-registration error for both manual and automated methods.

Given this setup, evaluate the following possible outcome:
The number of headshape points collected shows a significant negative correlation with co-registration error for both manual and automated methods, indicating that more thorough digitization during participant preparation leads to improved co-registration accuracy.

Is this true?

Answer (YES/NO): NO